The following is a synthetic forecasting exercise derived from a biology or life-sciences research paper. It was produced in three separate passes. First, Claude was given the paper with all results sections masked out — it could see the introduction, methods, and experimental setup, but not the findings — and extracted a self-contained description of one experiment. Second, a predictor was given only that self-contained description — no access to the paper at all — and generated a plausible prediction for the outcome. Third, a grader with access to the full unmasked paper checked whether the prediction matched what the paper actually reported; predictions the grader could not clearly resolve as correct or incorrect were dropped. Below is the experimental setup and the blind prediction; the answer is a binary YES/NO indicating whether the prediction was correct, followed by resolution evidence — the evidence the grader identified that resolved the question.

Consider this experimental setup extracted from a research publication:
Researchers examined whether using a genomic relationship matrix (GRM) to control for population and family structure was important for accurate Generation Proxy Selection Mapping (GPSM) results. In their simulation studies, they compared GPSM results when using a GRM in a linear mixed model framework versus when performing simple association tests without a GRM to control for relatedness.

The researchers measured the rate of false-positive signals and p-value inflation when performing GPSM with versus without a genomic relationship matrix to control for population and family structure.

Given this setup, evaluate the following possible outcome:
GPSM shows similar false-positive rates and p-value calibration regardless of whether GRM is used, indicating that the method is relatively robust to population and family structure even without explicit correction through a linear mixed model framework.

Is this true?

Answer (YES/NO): NO